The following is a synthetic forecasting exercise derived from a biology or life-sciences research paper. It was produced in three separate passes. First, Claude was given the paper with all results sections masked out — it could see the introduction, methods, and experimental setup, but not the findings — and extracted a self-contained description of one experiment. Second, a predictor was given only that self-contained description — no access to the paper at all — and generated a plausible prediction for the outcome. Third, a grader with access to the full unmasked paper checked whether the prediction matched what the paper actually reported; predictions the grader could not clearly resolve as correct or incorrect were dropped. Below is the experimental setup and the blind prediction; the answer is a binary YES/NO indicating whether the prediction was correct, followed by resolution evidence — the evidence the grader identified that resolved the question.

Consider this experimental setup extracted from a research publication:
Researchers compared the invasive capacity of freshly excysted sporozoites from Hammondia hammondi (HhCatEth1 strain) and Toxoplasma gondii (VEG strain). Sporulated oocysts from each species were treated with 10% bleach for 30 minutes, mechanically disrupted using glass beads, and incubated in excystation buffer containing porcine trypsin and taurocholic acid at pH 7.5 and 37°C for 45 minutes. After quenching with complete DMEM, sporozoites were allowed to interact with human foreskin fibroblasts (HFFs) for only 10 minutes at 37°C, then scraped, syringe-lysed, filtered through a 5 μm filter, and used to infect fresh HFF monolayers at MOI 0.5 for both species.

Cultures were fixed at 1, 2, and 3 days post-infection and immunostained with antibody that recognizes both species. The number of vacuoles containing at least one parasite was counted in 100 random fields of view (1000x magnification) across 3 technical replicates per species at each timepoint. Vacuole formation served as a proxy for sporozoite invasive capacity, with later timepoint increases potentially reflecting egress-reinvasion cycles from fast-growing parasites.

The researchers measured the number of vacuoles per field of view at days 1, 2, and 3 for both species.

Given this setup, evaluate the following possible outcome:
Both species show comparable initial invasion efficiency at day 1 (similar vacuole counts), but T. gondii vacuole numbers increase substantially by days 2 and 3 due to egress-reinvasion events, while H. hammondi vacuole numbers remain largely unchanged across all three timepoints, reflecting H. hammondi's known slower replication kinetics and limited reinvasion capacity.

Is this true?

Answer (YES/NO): NO